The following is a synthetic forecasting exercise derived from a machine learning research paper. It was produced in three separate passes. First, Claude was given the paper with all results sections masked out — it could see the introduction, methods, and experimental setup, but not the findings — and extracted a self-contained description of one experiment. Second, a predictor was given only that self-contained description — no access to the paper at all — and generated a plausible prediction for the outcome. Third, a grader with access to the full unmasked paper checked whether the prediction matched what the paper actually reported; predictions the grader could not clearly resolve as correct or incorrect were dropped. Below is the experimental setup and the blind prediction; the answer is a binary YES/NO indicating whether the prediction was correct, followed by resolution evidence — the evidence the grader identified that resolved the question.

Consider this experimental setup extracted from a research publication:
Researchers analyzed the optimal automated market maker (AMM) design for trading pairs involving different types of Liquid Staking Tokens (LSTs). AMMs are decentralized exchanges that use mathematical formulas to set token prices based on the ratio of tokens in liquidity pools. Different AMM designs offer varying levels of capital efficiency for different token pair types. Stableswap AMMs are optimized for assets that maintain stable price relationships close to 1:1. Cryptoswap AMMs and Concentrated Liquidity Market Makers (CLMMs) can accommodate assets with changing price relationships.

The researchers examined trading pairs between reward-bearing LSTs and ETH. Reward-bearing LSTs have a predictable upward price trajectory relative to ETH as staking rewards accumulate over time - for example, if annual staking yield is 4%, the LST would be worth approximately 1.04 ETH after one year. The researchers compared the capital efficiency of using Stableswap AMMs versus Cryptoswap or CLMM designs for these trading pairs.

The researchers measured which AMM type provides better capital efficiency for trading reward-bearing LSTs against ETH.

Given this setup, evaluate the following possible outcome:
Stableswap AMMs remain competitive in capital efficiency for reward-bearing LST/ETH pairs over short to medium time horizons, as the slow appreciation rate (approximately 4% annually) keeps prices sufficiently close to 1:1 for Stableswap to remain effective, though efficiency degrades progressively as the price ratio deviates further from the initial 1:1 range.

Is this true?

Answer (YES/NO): NO